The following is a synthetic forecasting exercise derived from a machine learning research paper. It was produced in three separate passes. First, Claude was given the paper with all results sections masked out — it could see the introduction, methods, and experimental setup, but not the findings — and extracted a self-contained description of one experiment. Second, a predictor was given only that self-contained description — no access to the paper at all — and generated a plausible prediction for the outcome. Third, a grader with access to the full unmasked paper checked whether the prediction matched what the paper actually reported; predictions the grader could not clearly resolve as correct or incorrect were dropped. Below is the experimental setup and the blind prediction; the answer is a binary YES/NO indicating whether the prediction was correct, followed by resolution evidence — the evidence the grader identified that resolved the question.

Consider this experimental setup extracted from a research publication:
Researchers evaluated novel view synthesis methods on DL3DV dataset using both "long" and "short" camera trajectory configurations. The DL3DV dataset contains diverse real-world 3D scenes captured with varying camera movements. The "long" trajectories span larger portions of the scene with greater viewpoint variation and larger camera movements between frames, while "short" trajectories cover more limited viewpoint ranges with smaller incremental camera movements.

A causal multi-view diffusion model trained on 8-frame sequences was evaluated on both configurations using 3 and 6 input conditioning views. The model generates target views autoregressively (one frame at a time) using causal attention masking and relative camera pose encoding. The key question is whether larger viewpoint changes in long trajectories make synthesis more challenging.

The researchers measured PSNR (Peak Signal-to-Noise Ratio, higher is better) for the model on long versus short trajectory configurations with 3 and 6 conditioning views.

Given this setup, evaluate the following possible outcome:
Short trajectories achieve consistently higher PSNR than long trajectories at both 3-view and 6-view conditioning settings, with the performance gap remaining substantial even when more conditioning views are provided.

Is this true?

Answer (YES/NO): YES